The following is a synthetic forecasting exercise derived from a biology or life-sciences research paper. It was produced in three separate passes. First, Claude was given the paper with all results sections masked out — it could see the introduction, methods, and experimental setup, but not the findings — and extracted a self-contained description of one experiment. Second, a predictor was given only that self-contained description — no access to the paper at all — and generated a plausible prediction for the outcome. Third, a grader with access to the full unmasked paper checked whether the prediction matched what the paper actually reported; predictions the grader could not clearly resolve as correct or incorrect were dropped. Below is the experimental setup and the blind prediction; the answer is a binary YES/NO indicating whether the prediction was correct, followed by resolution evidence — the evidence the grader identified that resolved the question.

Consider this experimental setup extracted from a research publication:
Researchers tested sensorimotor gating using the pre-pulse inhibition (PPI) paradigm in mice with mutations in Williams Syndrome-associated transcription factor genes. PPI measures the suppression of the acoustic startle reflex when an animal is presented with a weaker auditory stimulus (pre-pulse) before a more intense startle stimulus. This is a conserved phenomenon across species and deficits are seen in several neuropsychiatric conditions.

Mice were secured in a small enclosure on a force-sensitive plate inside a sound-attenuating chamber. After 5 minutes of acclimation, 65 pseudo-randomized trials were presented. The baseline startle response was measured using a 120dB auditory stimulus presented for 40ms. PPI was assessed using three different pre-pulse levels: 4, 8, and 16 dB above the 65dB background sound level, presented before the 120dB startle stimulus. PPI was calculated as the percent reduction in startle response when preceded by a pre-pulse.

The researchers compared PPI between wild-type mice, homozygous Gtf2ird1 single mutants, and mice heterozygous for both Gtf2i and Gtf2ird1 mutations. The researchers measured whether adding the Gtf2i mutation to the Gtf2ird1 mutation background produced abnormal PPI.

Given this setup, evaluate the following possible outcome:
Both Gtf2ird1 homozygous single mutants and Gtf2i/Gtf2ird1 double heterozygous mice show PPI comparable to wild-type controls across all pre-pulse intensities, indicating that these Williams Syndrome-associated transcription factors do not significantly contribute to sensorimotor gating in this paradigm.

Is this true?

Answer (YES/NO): NO